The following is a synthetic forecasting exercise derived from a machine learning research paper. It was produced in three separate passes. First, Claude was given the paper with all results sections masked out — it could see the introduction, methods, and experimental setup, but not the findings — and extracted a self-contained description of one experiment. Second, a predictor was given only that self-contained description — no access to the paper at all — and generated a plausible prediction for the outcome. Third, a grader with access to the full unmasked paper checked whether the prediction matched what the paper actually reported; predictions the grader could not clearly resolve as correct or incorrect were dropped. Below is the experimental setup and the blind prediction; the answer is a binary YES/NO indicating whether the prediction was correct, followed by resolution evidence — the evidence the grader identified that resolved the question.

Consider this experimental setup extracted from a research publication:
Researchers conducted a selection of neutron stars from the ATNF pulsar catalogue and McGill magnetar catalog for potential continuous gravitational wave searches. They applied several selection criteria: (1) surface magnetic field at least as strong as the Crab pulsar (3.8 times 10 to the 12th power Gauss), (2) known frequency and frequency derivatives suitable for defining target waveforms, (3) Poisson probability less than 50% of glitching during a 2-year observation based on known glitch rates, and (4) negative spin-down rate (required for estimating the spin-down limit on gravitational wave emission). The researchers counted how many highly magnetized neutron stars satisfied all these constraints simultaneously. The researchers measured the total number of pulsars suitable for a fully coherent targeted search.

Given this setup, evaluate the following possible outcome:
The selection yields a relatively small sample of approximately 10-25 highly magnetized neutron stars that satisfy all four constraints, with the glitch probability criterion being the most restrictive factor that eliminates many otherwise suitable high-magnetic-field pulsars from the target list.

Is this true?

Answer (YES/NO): NO